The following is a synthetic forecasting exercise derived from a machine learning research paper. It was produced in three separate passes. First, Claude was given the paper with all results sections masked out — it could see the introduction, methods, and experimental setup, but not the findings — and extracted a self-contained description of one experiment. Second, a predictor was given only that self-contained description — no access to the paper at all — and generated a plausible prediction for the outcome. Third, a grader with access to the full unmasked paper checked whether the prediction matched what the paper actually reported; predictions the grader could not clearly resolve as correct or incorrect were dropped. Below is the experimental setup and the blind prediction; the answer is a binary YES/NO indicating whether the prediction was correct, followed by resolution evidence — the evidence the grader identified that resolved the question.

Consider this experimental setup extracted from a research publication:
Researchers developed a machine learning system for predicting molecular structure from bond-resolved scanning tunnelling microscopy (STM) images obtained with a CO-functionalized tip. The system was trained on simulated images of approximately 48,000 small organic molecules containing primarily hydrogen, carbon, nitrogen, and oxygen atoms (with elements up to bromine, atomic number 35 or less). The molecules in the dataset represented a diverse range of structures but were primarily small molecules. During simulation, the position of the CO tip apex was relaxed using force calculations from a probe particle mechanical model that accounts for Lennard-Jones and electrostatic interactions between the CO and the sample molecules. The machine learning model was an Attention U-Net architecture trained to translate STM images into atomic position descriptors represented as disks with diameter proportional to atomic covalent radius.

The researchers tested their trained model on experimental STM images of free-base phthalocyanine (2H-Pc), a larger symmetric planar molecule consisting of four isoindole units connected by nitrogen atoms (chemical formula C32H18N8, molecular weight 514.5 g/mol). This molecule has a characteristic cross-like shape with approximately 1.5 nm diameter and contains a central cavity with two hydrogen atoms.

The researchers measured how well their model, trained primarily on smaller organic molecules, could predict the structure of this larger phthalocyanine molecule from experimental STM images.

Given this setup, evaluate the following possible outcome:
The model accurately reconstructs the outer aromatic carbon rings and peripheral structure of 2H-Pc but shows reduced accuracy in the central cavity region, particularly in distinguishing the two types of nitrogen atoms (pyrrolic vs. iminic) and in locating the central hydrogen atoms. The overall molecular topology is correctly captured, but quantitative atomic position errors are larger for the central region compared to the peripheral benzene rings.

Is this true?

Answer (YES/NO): NO